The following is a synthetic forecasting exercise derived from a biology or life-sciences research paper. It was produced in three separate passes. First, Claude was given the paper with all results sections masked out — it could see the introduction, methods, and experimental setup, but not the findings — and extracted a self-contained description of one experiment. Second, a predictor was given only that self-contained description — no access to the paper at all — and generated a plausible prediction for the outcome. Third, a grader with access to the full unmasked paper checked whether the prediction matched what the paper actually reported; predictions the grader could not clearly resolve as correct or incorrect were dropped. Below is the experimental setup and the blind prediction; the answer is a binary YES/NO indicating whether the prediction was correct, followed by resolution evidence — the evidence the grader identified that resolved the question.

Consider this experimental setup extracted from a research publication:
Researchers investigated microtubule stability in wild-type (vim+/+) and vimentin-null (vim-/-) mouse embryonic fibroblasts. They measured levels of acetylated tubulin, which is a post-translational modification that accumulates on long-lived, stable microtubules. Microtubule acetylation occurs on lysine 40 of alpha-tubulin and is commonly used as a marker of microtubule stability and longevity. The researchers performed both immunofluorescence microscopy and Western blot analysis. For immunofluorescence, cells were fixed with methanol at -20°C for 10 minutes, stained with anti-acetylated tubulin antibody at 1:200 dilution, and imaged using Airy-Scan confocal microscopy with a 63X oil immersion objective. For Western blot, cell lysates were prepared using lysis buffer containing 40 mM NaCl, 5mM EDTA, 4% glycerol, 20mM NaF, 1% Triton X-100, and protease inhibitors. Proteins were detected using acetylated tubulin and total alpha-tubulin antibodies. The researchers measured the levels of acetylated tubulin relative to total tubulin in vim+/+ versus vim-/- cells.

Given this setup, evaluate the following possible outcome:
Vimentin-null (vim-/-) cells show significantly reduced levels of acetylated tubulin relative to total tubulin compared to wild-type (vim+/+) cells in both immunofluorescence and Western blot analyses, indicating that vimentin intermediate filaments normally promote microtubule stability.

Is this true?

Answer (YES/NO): YES